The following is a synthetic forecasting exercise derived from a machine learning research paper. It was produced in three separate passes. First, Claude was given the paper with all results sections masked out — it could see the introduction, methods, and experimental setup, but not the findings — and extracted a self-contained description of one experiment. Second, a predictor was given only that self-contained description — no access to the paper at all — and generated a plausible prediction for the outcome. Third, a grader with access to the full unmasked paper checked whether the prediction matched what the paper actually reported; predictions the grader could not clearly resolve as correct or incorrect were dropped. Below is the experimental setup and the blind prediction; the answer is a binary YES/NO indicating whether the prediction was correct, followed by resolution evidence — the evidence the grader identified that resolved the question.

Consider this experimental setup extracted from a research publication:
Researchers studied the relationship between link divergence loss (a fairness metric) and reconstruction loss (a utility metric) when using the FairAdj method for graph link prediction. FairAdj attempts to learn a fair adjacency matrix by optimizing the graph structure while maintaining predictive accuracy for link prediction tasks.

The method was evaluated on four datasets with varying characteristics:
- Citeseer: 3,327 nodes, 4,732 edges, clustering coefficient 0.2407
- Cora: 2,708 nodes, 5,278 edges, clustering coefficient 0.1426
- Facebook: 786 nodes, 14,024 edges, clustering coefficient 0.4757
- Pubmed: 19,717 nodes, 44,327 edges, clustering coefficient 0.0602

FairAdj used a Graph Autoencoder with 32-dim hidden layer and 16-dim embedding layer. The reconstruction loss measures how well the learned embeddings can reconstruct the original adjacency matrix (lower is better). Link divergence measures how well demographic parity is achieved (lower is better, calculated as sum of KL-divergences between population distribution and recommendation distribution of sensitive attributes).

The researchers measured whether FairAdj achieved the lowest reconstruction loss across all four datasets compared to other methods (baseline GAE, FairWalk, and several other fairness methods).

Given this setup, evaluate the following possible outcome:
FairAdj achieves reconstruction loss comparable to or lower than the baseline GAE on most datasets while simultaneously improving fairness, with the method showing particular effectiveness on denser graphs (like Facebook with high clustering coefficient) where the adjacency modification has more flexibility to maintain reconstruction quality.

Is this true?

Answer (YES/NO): NO